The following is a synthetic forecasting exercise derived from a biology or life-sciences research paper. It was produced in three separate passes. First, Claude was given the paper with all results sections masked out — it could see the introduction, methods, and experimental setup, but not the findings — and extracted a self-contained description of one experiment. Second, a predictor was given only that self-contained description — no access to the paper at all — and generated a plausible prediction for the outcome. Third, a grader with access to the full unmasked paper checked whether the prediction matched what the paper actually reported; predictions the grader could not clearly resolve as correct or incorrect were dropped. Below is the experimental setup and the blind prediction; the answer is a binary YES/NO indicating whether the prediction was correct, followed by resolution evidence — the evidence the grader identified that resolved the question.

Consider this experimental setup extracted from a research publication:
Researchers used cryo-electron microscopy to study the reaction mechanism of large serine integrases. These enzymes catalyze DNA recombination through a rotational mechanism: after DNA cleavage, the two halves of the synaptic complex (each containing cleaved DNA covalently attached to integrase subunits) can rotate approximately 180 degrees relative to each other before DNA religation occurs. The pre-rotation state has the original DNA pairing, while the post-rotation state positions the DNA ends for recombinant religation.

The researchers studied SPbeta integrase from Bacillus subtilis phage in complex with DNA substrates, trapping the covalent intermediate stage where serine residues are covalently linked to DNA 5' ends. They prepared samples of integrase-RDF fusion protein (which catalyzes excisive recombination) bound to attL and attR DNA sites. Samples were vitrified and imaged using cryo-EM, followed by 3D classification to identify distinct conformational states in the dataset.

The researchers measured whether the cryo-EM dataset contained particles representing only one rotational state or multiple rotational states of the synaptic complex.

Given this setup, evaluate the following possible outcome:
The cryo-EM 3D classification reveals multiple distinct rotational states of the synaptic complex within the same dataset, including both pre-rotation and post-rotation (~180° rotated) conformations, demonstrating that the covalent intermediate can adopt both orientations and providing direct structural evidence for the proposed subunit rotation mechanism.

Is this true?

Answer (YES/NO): YES